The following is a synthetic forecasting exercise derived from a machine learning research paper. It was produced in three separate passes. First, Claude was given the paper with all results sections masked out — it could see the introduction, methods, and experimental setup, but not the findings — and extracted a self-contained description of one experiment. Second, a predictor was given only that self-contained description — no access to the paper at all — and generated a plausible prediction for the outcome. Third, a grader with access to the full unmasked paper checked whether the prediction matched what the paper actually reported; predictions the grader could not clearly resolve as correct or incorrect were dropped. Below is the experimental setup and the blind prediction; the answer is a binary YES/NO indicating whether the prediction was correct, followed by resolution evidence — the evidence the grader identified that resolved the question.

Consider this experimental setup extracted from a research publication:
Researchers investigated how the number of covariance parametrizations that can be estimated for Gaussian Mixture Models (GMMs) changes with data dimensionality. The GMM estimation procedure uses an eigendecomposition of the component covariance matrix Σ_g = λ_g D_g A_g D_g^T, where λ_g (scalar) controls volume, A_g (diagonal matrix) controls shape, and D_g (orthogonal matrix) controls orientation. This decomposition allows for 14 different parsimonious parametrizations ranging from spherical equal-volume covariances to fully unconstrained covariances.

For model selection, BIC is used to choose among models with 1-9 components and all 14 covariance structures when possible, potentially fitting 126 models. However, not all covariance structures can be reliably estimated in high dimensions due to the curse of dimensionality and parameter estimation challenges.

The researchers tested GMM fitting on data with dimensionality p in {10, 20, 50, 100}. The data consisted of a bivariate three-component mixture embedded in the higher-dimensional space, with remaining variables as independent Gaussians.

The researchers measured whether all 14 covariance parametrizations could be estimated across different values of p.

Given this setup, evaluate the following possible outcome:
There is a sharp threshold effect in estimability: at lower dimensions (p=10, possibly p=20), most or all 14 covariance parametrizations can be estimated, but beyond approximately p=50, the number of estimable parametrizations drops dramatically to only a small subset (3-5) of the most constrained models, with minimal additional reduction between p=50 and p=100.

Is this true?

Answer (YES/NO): NO